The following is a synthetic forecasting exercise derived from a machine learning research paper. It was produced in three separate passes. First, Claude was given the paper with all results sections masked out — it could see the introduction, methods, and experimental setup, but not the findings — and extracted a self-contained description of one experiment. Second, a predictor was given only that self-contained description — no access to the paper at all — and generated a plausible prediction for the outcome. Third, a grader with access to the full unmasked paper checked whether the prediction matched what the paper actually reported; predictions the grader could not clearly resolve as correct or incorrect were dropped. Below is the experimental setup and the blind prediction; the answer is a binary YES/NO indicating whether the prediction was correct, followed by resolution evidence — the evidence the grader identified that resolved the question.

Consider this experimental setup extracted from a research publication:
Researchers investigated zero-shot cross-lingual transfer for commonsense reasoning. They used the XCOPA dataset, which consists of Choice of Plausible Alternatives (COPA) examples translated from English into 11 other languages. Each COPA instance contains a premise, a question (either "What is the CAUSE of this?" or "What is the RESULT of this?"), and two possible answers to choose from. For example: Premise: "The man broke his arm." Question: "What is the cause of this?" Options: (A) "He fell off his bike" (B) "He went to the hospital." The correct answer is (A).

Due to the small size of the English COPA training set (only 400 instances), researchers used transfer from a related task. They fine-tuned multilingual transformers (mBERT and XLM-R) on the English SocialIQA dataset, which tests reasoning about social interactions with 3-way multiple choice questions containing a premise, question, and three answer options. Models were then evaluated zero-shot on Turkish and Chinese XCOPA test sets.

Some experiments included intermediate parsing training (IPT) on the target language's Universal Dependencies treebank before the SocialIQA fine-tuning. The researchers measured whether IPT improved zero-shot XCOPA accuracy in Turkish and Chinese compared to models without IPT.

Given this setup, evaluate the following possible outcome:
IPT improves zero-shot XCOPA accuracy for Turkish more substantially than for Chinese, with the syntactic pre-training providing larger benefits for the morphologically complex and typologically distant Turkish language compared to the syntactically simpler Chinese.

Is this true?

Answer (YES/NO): NO